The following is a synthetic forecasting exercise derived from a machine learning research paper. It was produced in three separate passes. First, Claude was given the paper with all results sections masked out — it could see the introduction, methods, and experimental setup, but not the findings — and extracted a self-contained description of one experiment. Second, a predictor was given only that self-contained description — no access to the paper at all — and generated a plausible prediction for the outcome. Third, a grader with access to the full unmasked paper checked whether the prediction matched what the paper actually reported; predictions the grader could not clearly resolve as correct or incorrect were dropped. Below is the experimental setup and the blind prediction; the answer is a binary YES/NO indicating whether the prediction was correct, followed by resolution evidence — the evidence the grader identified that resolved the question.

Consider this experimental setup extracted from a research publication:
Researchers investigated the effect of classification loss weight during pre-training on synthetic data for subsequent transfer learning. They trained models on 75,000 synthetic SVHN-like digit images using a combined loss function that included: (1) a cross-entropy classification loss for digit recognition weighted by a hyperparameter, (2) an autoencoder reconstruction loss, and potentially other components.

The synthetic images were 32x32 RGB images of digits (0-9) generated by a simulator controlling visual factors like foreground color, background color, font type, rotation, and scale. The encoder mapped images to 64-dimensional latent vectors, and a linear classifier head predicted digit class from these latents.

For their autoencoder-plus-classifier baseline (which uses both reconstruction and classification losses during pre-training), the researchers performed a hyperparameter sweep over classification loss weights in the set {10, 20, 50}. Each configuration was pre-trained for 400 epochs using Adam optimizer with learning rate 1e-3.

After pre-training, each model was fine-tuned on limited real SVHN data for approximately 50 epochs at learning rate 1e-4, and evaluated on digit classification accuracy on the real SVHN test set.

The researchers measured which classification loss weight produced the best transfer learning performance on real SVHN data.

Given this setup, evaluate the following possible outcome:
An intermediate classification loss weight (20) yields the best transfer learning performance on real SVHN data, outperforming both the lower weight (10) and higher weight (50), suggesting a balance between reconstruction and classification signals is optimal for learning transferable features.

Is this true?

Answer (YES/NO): NO